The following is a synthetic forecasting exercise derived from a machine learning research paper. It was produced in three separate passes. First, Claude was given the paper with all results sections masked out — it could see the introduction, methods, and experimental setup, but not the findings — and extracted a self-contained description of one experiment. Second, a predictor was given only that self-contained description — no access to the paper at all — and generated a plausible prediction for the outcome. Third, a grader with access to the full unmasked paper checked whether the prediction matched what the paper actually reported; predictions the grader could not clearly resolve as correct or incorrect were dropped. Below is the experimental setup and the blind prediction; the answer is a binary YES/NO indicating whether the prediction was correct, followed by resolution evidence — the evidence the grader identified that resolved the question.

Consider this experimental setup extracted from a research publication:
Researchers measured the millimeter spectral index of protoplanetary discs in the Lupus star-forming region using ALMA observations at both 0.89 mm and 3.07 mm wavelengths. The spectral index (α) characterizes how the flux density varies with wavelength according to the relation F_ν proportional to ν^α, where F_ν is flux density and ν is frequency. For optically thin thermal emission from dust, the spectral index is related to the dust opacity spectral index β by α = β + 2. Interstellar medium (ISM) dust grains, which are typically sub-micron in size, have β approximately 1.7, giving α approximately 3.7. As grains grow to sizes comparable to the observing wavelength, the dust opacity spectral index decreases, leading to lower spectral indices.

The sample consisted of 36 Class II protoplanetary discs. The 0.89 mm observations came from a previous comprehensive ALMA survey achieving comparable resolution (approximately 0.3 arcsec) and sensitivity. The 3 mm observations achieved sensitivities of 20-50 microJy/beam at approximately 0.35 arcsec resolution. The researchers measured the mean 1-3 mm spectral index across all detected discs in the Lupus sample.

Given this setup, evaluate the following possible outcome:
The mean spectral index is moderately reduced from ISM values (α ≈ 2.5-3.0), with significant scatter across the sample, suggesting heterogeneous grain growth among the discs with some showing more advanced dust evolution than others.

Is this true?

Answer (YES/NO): NO